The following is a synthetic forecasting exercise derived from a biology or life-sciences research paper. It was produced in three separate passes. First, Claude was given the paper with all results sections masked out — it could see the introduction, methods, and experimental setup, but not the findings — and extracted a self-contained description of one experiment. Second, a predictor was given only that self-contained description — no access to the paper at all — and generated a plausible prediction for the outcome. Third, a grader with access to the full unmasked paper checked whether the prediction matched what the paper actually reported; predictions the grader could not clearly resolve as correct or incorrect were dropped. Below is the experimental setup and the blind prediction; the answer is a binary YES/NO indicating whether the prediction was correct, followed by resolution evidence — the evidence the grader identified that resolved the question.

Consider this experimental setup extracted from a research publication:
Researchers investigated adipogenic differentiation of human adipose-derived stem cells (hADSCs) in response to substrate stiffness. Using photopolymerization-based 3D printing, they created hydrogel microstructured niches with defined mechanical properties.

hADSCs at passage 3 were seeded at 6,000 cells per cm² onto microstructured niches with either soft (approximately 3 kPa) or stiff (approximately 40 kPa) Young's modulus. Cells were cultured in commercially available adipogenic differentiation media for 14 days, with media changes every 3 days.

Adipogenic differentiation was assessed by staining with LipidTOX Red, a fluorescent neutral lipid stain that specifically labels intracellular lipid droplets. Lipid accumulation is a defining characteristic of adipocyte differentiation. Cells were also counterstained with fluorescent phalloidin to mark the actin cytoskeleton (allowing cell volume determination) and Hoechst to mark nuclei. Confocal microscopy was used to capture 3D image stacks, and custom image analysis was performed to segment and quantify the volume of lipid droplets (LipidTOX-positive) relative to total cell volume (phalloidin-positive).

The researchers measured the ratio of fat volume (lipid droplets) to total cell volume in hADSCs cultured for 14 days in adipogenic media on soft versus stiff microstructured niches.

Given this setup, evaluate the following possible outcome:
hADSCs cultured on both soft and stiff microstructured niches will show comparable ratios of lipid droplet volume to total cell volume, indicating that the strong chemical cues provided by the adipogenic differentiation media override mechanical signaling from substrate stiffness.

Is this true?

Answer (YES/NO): NO